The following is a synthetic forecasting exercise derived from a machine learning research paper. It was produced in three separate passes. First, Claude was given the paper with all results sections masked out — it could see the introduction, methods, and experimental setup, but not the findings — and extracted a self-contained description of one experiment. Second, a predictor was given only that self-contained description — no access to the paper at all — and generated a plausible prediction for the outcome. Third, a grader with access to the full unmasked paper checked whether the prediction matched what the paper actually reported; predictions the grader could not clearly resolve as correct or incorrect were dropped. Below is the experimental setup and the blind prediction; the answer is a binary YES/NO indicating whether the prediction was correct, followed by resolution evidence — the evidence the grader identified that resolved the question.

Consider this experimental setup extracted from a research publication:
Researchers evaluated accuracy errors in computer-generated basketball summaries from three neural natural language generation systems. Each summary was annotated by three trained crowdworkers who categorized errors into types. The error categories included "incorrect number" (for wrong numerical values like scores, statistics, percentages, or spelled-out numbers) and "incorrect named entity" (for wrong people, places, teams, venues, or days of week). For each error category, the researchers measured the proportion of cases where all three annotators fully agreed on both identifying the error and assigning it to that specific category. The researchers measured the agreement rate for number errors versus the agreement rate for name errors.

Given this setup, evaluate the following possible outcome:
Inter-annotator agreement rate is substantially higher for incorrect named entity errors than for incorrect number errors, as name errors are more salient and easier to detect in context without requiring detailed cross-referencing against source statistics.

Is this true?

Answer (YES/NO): NO